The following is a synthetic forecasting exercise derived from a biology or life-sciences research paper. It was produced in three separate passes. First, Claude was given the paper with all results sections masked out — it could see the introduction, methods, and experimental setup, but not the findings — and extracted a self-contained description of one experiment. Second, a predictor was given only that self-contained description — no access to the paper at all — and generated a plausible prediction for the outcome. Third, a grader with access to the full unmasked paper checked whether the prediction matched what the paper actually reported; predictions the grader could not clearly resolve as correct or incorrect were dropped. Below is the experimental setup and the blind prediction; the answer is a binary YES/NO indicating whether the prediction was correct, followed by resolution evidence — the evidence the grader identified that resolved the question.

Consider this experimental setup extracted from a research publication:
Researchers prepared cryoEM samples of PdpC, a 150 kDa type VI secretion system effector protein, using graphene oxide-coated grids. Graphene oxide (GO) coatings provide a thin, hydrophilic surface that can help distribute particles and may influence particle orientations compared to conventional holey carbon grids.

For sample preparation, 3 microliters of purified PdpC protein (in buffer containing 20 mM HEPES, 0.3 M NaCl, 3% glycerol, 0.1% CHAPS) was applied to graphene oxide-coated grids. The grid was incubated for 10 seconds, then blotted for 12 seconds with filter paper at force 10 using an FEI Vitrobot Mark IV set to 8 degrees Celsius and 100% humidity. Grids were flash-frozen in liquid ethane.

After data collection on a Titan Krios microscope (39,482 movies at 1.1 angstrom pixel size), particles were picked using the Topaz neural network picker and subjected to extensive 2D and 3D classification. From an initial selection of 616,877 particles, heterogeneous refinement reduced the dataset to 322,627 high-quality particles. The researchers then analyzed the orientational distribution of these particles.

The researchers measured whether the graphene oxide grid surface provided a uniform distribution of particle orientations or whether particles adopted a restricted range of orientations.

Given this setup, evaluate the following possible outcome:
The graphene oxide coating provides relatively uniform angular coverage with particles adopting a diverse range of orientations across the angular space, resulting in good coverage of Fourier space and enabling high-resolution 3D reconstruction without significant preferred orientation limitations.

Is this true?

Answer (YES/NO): NO